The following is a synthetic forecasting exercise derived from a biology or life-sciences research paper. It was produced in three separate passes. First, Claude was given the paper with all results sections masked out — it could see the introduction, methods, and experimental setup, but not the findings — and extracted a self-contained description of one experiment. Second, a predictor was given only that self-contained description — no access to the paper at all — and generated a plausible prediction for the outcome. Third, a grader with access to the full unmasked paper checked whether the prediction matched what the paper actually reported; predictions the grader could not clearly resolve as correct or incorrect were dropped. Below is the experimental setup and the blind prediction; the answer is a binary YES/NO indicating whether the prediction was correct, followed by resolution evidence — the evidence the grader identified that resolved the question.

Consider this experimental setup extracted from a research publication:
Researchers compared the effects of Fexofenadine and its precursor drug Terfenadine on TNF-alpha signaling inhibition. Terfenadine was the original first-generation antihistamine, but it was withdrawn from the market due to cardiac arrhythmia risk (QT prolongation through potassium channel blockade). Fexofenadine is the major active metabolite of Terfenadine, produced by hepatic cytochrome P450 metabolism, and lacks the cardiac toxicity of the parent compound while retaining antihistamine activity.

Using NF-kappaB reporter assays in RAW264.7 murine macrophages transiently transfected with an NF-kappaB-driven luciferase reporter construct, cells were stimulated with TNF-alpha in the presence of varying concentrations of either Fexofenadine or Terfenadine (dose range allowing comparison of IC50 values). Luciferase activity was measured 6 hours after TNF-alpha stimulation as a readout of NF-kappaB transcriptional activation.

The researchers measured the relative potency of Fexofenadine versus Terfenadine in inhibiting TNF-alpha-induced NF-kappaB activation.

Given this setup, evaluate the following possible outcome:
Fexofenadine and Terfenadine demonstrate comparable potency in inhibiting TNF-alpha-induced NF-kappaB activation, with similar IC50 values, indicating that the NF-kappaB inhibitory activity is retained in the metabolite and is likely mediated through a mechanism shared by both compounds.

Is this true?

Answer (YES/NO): NO